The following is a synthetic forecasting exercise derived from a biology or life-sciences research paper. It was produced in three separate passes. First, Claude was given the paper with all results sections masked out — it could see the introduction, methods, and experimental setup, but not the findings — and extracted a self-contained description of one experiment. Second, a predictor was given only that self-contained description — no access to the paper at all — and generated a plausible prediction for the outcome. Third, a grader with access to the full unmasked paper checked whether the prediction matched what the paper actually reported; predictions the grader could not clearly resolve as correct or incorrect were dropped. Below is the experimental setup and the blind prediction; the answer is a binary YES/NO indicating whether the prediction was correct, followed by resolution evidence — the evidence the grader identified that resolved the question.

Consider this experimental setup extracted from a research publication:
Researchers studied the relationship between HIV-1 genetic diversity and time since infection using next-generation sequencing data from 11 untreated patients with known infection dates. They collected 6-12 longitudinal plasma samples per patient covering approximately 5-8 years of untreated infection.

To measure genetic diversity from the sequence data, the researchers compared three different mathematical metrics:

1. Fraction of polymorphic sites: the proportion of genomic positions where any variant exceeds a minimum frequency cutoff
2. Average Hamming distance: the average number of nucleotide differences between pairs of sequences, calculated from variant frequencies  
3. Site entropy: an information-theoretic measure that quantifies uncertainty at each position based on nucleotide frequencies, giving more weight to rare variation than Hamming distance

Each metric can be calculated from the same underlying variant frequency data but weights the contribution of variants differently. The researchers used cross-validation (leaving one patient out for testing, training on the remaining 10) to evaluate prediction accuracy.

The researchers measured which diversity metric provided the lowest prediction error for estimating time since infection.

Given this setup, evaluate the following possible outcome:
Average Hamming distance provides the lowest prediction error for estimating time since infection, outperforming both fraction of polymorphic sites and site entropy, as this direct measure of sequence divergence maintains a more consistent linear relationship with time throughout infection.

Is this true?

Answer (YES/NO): NO